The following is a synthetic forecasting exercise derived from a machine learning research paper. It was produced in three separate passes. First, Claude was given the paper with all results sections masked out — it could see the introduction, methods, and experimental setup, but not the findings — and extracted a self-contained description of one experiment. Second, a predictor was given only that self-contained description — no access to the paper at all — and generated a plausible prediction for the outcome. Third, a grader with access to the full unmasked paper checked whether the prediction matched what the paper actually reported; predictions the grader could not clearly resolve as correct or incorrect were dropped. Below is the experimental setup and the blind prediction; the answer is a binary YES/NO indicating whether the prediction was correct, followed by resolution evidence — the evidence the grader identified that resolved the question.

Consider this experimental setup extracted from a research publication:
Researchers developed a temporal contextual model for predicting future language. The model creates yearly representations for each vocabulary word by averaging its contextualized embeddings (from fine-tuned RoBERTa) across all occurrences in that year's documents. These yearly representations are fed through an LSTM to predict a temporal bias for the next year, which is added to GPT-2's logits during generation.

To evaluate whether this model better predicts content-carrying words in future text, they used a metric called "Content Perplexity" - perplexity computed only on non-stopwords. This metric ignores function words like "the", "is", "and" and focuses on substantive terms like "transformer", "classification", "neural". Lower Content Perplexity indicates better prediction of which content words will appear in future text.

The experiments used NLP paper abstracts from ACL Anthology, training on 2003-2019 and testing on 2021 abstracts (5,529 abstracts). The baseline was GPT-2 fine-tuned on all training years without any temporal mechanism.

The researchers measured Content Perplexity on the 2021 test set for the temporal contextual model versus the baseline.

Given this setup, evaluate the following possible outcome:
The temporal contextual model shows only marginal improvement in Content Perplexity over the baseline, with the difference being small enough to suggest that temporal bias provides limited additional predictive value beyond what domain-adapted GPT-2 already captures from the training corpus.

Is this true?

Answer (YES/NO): NO